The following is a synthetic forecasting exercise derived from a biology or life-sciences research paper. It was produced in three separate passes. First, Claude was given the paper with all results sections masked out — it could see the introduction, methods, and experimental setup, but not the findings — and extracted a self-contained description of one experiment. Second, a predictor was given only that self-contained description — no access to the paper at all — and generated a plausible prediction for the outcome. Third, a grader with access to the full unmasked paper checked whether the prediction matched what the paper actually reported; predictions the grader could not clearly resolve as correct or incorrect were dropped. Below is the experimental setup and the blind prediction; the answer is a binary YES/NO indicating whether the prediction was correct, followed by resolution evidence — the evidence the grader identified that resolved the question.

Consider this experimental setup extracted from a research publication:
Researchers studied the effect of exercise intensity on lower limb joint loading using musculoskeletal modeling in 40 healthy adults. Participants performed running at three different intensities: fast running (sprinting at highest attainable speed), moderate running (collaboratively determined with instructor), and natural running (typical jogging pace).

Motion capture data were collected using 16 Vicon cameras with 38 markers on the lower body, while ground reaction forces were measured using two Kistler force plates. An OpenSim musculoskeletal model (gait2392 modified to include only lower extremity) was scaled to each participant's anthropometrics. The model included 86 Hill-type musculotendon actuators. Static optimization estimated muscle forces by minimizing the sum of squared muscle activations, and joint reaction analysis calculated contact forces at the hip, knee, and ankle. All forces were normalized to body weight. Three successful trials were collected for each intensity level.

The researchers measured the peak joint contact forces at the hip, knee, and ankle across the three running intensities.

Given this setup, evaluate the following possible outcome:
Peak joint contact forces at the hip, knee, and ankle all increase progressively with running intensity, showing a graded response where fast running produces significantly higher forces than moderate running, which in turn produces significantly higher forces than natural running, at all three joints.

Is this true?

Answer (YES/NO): NO